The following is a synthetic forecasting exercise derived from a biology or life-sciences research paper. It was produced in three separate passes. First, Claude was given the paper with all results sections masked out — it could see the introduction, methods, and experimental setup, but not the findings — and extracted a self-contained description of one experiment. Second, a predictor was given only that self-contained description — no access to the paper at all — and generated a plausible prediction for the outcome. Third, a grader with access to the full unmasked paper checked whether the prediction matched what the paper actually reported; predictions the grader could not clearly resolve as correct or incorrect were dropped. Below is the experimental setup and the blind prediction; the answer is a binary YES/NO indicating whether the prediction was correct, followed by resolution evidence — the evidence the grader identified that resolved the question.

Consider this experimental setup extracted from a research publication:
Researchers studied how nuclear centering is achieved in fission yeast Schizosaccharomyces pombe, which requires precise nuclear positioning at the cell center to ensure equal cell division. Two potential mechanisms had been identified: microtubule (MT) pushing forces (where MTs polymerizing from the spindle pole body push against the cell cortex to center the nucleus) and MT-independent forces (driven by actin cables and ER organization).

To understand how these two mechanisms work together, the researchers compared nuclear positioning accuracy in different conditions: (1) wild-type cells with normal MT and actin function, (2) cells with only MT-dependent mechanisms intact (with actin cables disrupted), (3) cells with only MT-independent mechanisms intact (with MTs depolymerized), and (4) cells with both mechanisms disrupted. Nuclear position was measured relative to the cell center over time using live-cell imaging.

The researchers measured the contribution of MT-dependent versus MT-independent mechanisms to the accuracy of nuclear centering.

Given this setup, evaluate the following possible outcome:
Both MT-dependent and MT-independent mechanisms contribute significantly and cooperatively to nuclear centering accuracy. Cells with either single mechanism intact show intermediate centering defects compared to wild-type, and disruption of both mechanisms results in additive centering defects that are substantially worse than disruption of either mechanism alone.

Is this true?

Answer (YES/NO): NO